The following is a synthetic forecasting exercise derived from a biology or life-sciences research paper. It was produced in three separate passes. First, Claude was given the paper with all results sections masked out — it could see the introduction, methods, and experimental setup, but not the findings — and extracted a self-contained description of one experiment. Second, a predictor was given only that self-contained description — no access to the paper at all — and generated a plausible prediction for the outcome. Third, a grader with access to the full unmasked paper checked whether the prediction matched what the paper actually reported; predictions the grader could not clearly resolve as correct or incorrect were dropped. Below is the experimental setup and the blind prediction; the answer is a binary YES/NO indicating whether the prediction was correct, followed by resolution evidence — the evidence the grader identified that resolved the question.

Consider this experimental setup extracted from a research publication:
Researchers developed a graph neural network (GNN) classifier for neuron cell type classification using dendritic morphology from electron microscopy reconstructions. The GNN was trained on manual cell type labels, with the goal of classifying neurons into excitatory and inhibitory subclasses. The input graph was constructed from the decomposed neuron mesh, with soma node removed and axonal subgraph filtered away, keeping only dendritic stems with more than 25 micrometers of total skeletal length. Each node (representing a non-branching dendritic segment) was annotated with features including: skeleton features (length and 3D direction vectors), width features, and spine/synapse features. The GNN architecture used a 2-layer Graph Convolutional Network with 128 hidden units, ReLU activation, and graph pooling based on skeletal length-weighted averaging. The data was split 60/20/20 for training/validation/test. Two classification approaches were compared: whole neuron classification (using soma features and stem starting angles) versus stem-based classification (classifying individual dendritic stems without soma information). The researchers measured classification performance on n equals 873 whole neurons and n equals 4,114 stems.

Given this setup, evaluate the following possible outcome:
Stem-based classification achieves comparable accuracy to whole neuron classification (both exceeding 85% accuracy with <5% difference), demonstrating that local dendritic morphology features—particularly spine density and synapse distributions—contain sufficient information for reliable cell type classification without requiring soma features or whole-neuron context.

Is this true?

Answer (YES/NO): NO